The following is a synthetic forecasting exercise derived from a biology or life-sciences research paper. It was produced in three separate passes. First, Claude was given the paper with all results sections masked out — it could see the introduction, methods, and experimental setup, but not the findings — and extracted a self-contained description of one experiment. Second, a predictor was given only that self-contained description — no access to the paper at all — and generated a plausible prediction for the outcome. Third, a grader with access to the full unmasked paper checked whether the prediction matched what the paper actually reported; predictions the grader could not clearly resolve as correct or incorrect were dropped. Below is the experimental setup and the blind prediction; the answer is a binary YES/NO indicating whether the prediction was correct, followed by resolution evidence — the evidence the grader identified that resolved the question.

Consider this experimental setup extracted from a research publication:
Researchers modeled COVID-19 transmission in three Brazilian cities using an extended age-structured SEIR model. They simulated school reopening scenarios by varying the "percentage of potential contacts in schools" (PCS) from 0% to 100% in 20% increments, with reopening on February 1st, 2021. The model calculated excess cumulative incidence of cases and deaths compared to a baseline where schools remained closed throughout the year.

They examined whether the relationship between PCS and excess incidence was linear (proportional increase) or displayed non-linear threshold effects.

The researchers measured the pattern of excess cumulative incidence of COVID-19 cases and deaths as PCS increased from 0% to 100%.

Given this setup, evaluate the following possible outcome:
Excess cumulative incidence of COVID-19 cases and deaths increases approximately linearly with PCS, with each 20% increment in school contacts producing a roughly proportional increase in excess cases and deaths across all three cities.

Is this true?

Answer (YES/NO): NO